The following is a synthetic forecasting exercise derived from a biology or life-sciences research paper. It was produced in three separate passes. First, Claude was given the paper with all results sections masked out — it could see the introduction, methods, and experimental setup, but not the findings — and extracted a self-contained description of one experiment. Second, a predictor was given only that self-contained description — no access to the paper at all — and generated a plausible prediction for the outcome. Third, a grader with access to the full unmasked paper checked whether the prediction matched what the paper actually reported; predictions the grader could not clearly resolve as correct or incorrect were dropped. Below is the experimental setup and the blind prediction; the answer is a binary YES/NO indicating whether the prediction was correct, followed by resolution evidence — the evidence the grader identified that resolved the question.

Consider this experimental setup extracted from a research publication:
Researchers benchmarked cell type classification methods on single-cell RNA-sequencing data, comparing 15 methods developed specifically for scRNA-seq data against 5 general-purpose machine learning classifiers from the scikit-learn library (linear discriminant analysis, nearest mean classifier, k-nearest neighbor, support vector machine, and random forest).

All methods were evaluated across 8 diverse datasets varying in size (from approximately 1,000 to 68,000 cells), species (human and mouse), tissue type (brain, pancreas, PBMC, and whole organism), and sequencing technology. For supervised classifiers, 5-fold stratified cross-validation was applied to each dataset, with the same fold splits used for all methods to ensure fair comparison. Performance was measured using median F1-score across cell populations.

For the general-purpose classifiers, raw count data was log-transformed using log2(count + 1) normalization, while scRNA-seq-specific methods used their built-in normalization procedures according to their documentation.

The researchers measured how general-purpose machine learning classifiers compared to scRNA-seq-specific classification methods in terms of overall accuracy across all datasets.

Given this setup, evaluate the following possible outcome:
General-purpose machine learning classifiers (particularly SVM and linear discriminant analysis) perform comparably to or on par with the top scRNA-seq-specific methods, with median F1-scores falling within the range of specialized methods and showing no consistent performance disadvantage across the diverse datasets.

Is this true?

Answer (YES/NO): YES